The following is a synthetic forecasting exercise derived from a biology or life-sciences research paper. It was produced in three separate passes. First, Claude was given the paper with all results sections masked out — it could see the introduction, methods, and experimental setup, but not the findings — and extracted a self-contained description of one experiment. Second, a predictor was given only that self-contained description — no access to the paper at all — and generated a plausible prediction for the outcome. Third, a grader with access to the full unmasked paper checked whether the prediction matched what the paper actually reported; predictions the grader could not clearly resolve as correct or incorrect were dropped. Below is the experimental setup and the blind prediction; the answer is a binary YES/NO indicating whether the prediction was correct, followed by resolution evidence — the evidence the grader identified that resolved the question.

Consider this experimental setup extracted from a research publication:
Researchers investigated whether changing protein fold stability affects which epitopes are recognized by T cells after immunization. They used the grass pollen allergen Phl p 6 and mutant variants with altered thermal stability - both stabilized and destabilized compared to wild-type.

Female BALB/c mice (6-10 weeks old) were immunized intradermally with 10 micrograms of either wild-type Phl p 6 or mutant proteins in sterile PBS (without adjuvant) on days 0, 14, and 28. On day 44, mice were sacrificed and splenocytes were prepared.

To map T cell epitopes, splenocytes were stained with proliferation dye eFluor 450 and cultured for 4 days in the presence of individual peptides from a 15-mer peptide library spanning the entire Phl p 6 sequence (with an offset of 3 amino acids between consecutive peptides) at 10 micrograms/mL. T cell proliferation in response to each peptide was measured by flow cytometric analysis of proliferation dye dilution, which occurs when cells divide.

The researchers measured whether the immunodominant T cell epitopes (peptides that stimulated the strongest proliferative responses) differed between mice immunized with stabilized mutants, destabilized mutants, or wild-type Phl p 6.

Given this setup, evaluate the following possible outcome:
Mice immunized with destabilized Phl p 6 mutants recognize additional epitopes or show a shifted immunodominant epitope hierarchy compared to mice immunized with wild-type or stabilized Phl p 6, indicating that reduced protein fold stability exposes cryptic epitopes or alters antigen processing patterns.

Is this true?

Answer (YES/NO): YES